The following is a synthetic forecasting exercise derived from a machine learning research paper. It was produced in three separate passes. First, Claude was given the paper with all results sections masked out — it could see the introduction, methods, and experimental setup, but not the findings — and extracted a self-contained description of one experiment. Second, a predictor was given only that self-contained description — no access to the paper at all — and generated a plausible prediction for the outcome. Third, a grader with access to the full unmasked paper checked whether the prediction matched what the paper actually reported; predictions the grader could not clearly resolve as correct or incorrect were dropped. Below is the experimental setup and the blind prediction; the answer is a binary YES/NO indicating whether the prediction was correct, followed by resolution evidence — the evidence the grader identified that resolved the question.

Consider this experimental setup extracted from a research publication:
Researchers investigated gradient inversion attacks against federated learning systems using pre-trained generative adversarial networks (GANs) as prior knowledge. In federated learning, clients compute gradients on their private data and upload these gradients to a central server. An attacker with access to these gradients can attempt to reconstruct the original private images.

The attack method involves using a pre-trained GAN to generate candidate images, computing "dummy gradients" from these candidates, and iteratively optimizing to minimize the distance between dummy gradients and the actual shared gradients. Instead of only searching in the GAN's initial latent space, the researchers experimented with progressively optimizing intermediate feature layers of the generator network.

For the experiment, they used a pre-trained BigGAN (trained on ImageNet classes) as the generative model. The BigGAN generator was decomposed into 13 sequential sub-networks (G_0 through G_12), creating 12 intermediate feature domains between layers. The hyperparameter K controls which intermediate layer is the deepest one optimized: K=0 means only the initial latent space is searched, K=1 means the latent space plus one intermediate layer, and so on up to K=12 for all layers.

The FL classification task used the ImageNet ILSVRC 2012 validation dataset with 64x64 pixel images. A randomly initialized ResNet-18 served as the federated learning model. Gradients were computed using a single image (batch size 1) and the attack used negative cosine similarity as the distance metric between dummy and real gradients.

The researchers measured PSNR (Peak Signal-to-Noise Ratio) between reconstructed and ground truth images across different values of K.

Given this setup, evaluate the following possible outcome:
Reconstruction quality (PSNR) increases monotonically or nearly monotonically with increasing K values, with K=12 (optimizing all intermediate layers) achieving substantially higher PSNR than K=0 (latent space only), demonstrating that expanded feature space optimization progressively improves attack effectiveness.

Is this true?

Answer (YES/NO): NO